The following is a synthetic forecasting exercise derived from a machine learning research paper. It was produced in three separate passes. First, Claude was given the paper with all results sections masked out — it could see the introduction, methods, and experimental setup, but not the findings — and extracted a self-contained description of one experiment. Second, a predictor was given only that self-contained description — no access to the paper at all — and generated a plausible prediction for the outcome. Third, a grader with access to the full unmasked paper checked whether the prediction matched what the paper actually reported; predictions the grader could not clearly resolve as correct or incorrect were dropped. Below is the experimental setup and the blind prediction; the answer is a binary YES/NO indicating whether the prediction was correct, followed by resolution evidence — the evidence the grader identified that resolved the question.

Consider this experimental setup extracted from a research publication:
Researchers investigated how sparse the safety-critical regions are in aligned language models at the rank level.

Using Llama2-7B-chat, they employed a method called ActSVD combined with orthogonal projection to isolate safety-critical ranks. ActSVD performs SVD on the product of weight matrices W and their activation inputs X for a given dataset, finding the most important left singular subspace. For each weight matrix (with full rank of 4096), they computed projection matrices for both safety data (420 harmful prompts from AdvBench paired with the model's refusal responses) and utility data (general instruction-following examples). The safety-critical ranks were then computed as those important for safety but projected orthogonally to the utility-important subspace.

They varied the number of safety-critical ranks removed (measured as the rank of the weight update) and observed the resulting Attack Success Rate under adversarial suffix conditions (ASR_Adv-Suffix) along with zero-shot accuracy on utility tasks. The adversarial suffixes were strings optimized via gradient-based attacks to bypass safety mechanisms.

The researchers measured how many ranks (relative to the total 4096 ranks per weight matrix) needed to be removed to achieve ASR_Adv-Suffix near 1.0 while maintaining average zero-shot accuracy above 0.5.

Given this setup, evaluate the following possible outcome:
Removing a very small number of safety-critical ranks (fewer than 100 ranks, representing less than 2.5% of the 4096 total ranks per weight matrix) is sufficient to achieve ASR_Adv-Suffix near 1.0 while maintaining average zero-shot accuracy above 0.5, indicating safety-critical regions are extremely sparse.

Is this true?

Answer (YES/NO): YES